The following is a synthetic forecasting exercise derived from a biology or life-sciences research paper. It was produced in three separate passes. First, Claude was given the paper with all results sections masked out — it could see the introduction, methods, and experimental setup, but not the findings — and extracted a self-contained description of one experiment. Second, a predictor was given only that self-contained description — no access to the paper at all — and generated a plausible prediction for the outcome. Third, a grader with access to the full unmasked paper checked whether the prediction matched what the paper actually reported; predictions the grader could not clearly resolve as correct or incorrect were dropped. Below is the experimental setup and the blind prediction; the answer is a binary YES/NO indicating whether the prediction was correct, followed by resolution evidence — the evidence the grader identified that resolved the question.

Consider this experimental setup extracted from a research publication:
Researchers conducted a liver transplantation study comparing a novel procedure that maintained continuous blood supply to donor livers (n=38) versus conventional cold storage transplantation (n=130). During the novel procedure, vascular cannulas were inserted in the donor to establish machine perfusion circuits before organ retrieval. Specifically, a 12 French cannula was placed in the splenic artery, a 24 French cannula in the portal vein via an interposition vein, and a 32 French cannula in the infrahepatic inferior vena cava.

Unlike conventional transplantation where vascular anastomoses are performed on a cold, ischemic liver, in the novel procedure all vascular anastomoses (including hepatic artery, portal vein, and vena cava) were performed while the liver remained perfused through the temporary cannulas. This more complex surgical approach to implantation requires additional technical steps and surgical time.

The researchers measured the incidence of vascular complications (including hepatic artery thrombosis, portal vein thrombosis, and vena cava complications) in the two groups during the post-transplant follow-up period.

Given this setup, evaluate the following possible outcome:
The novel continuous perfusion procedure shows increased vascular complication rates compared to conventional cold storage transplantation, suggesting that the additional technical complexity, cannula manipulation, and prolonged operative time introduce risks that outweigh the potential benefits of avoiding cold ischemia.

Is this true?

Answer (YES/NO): NO